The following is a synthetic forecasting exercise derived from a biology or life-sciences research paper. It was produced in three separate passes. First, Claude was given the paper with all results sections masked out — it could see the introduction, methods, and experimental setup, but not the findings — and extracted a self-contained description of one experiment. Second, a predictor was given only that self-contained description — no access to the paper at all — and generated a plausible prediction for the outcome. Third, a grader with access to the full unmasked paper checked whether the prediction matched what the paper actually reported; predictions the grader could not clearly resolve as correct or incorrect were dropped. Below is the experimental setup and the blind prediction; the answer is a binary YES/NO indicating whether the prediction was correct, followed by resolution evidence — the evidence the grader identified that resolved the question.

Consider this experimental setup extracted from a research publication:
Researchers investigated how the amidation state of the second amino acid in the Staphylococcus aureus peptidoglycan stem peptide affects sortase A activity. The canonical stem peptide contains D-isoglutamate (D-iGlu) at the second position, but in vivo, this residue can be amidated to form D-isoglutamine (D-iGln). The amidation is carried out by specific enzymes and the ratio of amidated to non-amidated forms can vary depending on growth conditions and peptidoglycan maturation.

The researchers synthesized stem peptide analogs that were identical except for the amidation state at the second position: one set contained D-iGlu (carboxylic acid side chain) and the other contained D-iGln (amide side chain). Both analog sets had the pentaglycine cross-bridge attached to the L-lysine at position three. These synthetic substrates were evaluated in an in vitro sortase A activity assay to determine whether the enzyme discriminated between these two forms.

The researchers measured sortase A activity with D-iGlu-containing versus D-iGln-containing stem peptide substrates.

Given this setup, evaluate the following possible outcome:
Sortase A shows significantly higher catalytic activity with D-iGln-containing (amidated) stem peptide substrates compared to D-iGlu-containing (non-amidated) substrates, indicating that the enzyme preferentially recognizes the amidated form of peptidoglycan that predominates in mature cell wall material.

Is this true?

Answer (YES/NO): NO